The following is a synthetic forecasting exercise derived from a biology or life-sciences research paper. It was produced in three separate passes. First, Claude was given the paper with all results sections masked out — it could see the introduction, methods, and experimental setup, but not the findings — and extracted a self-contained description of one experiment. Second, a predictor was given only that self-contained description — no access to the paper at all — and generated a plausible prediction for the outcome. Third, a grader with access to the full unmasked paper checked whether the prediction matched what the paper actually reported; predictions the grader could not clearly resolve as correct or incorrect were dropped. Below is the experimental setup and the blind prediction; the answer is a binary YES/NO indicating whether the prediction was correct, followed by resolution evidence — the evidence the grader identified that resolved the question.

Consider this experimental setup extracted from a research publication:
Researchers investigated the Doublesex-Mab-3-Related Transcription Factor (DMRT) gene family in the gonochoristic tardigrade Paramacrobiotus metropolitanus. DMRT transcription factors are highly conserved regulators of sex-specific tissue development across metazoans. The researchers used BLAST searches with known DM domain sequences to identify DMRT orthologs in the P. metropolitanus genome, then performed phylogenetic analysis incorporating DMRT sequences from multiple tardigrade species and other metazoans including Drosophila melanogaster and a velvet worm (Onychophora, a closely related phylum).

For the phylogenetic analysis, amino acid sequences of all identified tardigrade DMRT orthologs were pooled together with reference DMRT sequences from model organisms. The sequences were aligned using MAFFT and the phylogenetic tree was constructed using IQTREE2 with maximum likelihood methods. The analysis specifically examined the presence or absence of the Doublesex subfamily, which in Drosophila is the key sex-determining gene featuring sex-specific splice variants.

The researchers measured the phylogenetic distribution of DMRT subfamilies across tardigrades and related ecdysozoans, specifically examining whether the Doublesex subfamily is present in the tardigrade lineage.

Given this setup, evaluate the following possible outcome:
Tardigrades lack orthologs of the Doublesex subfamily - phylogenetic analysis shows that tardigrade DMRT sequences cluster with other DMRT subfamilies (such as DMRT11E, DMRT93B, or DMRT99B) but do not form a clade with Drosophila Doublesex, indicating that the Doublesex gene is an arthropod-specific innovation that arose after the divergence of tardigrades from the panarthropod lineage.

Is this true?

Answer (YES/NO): YES